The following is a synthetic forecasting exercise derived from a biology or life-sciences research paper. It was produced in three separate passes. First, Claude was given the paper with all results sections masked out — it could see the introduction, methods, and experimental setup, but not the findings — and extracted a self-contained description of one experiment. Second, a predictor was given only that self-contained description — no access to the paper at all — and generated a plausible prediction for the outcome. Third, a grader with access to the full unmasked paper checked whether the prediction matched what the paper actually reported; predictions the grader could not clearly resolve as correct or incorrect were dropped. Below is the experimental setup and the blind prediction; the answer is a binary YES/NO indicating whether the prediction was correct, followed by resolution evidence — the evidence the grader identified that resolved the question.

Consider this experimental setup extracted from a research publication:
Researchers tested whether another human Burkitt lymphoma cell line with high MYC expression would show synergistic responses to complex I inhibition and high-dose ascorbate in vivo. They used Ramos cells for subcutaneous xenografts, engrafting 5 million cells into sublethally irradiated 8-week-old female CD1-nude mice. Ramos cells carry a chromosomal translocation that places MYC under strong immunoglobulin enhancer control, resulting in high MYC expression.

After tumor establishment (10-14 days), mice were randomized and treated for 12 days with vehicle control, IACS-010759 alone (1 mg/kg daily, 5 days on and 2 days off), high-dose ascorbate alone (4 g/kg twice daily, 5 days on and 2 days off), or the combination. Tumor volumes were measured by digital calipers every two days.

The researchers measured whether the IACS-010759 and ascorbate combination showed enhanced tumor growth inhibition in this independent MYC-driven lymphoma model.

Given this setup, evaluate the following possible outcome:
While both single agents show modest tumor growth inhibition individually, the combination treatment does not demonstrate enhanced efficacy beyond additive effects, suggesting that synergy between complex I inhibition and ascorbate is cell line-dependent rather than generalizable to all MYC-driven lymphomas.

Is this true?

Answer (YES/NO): NO